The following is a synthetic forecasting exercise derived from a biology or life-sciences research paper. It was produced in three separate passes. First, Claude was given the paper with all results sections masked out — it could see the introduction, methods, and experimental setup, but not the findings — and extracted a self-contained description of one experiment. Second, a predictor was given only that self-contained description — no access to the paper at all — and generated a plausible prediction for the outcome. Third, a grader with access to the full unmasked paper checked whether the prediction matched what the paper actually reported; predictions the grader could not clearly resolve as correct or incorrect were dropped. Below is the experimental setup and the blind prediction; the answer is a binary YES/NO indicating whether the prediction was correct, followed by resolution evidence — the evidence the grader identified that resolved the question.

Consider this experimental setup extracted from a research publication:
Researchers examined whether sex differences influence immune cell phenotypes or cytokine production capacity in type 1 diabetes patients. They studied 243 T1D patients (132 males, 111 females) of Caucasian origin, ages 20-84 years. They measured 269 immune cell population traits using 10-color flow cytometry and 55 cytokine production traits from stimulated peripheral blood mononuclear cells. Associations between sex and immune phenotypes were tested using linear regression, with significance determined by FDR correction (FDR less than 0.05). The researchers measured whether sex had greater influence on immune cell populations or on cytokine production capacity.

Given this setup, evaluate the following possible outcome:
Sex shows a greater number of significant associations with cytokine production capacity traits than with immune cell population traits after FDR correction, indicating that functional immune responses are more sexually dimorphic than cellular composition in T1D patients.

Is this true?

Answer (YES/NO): NO